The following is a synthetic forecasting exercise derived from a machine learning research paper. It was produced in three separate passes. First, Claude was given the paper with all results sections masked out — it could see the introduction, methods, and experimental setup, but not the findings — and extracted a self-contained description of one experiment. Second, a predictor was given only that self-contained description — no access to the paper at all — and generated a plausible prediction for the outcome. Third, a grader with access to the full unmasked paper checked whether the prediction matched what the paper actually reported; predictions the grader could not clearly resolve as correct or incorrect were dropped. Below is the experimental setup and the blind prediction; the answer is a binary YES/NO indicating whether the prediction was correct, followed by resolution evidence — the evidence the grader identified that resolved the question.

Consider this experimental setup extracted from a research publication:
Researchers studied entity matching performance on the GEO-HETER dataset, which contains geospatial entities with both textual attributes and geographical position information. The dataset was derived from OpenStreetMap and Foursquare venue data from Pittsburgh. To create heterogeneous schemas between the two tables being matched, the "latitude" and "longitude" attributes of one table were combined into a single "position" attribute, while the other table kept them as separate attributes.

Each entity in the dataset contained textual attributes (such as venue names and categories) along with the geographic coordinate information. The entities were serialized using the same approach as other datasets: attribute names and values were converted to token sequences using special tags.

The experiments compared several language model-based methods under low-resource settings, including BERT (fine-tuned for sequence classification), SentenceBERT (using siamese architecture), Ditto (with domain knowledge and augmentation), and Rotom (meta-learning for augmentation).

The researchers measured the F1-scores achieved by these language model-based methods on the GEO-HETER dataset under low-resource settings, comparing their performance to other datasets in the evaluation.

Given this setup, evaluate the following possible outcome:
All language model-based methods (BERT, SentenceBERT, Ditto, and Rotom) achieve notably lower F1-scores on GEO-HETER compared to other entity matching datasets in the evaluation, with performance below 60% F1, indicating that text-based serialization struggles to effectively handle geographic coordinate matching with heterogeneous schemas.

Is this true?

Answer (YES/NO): NO